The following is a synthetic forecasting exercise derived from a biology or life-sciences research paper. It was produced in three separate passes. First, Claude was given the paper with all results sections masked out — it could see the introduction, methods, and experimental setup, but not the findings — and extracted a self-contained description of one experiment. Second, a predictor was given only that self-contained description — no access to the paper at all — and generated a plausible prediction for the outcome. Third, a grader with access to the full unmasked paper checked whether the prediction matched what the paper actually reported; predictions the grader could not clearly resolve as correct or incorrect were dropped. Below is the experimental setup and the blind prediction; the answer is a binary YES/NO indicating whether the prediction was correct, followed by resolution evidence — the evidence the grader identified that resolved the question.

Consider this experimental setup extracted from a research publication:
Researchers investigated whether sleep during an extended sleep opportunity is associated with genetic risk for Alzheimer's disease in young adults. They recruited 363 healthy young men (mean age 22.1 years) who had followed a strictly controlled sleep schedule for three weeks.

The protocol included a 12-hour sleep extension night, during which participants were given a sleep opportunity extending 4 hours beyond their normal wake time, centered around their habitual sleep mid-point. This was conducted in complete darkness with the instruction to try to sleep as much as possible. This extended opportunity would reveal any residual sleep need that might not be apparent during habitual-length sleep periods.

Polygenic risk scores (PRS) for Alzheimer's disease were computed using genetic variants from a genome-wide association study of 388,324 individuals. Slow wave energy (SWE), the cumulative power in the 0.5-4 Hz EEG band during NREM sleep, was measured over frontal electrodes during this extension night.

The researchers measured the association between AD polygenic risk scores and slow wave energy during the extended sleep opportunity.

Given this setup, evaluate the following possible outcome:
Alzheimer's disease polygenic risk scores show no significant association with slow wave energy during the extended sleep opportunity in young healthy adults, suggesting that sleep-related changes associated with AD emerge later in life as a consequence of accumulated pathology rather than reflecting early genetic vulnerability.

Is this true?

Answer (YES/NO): NO